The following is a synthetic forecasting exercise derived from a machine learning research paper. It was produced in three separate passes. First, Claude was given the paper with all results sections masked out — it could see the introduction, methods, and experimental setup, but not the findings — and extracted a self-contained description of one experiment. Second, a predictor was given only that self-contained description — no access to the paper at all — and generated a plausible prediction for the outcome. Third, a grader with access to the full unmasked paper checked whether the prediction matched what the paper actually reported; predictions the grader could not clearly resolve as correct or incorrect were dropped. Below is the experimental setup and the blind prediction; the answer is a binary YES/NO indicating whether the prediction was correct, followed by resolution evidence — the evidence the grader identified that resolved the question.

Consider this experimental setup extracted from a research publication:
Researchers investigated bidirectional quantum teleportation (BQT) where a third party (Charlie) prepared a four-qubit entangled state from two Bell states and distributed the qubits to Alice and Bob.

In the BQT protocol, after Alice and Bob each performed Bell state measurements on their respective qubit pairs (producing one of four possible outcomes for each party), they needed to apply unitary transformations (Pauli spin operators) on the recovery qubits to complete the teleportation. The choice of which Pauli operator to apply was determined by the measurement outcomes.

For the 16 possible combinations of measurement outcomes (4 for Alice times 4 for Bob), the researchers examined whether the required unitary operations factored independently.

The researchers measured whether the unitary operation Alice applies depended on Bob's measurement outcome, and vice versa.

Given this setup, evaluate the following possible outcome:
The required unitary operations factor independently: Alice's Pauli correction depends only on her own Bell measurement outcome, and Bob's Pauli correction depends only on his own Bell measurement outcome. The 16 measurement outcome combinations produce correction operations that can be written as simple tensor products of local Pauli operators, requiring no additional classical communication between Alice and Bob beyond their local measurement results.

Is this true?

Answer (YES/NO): YES